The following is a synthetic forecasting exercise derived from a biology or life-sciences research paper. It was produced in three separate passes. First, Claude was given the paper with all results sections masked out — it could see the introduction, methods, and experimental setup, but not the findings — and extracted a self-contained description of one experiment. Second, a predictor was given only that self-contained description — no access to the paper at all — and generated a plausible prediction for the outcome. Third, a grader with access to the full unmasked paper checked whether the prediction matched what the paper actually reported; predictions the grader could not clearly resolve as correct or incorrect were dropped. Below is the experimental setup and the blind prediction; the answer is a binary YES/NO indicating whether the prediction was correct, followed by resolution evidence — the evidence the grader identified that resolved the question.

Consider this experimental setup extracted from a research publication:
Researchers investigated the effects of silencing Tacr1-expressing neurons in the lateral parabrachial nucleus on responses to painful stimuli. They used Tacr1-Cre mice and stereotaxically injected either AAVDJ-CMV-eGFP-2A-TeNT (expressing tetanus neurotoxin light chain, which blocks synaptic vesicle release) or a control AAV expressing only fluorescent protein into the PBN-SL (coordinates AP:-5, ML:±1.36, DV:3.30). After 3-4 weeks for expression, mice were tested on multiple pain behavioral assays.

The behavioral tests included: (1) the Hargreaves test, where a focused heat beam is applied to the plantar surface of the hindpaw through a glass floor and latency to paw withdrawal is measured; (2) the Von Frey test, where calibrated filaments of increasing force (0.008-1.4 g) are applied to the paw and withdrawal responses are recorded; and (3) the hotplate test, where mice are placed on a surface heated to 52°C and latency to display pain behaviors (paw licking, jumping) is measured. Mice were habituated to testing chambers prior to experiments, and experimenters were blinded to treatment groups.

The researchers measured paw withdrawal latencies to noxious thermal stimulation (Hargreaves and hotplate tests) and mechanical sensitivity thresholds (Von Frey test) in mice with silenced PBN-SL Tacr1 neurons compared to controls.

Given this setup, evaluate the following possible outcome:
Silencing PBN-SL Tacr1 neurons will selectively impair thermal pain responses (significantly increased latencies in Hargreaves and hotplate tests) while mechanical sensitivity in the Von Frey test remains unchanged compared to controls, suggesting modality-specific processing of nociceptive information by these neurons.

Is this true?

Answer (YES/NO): NO